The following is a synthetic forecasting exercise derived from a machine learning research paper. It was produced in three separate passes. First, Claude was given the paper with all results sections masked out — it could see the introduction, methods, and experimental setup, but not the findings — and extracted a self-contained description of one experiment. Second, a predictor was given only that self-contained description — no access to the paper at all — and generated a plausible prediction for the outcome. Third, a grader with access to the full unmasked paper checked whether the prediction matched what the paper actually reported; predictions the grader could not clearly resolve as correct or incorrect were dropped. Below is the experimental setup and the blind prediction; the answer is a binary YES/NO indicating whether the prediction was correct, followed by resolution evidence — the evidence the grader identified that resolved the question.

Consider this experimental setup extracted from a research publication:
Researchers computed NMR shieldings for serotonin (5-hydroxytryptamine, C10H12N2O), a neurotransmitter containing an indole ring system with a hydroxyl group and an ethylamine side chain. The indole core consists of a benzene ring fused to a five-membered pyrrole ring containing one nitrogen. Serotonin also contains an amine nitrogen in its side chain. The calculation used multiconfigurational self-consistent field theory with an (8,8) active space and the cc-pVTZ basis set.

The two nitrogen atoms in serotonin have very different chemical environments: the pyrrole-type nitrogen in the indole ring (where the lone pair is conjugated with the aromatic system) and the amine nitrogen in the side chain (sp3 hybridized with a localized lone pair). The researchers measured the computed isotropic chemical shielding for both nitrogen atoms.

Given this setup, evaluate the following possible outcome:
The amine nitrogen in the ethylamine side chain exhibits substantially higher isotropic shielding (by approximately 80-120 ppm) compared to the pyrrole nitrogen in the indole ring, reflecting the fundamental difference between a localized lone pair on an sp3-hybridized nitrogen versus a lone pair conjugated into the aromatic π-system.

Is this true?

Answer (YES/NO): NO